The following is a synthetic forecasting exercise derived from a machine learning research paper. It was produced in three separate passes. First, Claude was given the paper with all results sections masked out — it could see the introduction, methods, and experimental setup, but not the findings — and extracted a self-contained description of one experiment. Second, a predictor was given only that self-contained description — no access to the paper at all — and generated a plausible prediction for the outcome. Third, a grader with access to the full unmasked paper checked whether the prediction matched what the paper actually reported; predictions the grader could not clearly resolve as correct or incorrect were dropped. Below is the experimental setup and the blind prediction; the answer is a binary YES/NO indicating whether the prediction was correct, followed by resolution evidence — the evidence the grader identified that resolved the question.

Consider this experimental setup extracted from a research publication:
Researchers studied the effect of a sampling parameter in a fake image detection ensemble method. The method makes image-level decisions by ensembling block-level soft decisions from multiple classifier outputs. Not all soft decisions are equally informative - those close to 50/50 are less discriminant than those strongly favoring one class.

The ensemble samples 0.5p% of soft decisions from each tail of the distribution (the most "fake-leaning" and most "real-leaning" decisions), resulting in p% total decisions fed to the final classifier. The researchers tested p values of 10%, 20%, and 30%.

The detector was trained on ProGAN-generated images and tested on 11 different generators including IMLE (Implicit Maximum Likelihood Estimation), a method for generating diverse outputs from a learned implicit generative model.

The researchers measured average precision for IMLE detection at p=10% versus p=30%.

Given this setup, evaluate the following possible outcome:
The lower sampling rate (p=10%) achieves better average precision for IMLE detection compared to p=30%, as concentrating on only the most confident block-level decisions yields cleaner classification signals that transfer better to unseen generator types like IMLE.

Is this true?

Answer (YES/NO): NO